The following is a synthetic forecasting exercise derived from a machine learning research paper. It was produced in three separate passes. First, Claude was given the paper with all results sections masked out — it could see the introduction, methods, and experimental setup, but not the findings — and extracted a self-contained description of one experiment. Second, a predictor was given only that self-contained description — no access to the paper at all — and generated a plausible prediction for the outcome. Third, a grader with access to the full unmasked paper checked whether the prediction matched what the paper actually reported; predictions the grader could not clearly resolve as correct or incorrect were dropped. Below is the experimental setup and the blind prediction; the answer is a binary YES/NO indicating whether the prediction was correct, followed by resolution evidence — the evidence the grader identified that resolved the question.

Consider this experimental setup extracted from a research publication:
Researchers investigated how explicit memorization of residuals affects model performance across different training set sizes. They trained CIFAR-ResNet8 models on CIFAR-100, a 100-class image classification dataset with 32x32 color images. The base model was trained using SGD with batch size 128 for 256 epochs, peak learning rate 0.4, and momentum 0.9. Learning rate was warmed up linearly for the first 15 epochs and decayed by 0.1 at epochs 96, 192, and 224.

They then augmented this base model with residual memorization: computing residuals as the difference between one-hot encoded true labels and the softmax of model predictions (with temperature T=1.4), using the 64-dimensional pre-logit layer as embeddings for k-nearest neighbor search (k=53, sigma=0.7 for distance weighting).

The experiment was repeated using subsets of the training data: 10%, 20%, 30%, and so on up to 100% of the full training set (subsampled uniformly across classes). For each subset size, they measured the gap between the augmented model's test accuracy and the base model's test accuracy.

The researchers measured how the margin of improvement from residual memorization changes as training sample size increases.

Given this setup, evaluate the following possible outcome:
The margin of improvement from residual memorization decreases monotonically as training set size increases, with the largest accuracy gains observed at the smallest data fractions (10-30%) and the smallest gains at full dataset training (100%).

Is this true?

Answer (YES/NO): NO